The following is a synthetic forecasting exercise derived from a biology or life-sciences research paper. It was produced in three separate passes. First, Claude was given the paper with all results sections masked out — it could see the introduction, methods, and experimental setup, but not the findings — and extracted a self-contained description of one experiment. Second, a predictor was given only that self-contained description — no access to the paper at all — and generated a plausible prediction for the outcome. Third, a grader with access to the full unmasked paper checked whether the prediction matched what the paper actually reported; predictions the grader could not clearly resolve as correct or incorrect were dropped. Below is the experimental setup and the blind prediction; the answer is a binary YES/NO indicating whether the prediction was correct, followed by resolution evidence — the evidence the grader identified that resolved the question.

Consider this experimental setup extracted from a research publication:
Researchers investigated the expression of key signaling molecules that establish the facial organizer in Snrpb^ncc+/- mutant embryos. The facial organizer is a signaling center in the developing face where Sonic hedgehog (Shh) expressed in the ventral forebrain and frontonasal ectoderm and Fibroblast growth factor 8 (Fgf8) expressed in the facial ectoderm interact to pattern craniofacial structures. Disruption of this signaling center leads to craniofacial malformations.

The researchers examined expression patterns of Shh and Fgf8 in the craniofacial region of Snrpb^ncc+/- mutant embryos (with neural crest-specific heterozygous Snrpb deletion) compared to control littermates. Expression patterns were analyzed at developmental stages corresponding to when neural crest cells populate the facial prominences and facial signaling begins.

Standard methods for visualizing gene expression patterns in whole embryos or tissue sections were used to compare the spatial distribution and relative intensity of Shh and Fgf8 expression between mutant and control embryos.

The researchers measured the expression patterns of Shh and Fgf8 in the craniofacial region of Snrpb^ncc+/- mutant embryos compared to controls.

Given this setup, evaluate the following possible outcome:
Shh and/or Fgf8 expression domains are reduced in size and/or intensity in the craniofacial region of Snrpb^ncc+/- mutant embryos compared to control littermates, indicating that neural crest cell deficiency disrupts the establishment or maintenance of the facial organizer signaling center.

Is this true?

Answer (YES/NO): NO